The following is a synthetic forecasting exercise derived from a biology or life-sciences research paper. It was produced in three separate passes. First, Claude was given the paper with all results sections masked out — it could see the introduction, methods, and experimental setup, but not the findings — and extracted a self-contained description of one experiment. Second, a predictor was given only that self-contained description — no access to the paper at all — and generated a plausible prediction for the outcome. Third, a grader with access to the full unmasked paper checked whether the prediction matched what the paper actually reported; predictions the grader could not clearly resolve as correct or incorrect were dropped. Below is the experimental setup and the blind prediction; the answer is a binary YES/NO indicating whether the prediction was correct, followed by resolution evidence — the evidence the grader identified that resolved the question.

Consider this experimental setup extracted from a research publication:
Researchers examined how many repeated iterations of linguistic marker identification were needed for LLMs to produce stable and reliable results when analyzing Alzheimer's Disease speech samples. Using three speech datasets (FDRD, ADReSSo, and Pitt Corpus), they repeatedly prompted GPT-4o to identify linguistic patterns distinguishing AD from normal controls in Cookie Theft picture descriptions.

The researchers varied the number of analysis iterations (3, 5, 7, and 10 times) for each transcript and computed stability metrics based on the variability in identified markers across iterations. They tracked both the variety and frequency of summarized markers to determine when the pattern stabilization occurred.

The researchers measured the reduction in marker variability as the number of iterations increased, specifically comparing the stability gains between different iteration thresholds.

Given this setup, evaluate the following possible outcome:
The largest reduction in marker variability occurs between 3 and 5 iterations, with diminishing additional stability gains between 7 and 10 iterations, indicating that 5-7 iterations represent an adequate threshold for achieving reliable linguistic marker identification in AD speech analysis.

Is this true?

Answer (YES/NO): YES